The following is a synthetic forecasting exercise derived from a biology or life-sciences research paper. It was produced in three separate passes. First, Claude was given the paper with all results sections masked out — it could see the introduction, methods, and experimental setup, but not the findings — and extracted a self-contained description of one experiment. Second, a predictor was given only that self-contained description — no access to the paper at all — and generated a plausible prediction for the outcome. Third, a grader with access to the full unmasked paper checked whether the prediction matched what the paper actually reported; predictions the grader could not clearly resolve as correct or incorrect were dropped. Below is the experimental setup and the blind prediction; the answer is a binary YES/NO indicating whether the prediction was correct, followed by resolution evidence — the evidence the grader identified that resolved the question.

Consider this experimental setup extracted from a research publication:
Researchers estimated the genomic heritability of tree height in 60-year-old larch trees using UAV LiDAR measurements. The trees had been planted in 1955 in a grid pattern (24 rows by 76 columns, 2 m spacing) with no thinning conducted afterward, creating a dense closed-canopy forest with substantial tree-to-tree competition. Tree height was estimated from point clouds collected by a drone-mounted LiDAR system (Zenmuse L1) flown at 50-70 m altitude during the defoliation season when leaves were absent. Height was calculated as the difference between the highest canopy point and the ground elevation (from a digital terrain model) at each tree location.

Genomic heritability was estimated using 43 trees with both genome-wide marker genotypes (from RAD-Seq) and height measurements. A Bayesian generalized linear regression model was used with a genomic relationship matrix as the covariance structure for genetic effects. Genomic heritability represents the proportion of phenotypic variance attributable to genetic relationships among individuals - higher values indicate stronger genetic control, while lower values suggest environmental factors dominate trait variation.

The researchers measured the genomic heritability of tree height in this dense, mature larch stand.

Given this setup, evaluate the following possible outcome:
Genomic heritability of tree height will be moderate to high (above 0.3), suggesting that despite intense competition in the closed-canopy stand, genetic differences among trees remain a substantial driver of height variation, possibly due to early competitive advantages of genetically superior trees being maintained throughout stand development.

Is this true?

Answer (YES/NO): YES